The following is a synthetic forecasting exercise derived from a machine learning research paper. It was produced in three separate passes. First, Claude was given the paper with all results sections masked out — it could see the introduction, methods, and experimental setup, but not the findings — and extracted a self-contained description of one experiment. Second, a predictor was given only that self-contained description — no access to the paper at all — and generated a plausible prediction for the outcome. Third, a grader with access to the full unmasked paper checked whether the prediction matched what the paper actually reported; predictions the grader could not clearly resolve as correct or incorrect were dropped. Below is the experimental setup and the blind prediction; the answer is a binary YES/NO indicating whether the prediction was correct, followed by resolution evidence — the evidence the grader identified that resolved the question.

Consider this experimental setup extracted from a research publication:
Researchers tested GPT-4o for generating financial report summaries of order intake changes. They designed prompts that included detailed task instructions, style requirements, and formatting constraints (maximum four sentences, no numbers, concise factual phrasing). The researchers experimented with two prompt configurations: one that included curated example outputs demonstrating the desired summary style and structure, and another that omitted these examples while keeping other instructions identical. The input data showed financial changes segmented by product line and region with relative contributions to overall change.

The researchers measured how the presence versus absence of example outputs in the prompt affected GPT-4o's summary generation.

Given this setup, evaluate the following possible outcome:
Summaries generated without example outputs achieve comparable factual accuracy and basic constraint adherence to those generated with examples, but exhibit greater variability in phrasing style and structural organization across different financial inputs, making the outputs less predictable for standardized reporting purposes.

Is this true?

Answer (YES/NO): NO